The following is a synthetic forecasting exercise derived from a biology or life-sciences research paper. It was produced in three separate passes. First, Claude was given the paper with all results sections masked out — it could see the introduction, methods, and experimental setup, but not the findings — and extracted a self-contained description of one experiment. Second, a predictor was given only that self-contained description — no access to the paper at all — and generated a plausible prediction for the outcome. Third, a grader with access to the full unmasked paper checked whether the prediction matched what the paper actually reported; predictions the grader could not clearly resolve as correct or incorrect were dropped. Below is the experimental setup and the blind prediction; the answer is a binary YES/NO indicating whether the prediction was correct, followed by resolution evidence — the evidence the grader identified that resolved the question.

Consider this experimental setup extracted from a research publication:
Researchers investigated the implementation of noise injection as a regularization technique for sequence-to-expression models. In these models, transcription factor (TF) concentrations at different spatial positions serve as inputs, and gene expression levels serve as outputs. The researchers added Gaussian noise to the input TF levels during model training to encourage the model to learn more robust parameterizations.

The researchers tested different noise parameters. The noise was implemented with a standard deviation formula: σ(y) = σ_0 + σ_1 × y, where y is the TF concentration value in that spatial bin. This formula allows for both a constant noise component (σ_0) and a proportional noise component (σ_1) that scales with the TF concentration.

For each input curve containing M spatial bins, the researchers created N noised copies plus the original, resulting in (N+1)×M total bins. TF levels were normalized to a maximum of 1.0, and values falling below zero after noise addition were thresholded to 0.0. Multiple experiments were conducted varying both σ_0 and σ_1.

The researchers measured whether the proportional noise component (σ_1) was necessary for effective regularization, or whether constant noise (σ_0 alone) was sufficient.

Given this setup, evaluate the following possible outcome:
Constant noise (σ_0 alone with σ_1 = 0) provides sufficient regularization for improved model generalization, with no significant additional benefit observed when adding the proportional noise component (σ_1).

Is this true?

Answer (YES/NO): YES